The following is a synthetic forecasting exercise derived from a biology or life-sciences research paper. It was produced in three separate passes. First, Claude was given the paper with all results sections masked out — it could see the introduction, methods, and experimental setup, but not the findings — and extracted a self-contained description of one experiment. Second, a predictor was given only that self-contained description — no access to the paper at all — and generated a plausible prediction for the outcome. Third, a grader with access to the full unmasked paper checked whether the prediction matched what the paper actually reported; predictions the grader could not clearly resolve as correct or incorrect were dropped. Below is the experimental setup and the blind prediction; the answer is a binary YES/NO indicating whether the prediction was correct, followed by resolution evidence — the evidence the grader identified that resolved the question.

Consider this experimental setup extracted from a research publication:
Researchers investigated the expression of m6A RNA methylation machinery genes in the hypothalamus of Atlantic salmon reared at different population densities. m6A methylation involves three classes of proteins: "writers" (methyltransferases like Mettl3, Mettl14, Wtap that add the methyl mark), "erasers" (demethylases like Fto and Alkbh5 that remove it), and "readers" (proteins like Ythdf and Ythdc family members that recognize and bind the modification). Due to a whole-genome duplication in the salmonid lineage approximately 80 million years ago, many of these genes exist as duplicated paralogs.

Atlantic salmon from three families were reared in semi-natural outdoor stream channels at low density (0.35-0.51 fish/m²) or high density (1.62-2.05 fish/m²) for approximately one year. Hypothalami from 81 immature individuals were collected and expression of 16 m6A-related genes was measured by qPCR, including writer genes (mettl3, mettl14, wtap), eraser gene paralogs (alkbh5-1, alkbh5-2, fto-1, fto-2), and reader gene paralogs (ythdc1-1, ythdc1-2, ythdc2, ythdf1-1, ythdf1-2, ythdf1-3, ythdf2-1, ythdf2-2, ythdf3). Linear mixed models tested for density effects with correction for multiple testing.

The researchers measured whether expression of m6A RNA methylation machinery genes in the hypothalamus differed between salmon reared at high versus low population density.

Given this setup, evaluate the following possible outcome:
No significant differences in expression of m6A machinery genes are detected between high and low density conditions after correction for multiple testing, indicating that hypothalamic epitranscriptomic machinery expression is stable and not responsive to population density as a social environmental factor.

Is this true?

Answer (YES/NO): NO